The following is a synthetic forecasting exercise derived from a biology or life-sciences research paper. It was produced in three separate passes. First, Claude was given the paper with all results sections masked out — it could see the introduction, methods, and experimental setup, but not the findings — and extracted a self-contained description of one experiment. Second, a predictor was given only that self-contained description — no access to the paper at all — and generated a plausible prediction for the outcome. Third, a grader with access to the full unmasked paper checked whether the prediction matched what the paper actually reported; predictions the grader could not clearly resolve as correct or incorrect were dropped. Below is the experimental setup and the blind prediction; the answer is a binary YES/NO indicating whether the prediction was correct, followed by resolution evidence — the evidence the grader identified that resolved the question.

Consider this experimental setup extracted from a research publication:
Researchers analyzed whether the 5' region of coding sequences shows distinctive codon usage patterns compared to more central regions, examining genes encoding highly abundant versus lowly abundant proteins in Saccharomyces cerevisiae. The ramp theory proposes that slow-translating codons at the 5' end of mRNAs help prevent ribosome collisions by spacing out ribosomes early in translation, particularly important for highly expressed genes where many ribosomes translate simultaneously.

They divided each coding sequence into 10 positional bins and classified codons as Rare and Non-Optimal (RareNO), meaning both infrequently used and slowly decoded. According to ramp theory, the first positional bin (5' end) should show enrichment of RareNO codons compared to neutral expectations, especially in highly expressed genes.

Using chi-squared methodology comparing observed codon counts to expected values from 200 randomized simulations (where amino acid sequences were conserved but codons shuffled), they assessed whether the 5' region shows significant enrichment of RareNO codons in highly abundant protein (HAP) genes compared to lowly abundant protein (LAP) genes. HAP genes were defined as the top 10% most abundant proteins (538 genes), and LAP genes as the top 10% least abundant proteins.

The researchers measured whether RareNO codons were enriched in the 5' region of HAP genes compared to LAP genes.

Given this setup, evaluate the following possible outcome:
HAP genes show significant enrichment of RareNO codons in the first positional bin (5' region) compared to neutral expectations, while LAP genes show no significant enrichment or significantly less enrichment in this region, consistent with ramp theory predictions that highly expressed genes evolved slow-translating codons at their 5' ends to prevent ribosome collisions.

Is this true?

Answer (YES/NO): YES